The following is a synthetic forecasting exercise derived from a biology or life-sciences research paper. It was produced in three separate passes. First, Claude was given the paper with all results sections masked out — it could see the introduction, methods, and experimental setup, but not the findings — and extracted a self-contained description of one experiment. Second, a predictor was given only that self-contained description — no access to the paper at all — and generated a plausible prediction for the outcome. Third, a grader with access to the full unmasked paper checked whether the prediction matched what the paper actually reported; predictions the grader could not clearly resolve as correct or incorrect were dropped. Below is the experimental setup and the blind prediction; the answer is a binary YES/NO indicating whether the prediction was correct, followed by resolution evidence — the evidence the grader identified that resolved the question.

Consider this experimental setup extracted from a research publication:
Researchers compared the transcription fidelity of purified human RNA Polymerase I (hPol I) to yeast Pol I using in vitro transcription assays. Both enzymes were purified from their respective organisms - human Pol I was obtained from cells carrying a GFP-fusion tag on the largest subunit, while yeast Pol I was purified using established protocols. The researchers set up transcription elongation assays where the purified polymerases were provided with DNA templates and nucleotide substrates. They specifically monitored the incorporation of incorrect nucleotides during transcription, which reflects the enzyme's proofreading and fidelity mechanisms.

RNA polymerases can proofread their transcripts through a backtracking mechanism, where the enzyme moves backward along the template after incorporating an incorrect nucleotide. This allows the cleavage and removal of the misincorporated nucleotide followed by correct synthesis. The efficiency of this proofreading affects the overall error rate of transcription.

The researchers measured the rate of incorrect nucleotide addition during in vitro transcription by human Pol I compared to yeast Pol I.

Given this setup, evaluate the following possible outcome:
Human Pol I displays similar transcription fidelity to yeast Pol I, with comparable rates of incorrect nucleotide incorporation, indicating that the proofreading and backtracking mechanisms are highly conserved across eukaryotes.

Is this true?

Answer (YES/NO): NO